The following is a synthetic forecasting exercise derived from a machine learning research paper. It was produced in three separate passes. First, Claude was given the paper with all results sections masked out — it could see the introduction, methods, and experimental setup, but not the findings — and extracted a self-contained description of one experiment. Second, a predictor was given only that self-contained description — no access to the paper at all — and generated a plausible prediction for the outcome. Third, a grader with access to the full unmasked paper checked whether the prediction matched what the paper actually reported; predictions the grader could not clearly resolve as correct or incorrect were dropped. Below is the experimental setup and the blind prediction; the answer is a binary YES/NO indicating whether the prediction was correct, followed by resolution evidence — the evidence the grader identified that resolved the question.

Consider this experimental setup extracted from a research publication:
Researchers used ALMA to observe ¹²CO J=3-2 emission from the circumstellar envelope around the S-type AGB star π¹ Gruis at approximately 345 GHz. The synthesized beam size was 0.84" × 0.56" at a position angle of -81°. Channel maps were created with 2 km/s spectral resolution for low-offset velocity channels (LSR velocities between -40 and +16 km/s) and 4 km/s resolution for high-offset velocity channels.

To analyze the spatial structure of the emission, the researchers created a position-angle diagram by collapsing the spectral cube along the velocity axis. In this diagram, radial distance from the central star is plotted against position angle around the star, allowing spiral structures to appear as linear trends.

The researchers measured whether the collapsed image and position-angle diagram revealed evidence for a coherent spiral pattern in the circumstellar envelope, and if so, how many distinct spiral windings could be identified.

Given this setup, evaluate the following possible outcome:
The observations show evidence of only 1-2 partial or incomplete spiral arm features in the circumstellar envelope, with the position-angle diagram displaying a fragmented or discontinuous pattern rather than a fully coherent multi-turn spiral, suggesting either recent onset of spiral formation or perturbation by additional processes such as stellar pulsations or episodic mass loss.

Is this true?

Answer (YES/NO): NO